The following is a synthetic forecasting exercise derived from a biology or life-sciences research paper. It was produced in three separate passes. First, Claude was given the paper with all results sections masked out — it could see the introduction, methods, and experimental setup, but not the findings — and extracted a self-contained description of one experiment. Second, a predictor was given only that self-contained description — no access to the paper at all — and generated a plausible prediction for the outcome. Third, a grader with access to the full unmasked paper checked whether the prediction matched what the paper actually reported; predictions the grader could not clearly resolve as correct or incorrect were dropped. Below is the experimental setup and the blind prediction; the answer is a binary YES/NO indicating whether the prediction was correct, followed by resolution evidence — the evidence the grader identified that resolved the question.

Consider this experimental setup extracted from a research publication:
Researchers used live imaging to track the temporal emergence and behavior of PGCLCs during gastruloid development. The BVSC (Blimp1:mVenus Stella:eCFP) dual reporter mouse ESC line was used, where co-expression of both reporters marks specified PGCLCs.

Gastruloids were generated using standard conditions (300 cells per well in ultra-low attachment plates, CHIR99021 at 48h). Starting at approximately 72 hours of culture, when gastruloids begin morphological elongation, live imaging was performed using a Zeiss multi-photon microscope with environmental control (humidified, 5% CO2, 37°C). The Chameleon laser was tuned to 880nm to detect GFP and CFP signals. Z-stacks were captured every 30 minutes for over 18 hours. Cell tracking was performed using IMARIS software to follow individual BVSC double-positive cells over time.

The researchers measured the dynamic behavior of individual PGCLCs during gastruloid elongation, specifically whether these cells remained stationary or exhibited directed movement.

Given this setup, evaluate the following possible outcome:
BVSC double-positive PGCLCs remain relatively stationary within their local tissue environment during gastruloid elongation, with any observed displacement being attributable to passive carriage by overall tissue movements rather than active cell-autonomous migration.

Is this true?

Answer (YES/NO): NO